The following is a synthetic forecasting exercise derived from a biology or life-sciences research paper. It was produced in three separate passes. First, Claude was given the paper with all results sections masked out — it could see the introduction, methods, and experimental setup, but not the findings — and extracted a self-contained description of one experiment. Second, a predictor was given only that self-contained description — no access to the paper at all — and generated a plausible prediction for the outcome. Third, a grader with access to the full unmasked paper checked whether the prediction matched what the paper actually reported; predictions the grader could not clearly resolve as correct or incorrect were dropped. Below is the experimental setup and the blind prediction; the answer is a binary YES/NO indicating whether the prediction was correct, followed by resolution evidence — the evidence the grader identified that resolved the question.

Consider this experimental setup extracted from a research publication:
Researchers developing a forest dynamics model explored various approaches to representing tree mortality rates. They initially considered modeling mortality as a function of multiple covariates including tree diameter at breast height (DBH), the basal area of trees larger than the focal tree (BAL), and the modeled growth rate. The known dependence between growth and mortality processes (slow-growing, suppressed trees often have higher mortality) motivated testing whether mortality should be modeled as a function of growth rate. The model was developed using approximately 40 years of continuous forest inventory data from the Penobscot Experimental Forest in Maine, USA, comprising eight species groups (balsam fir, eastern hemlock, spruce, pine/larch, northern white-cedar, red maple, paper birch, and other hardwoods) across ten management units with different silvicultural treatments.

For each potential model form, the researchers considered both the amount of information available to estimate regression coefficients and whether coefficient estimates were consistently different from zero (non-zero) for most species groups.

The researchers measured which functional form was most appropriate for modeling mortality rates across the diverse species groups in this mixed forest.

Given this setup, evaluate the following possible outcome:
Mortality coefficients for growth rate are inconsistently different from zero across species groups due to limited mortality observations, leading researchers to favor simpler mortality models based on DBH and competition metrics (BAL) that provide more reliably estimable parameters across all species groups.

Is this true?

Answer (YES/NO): NO